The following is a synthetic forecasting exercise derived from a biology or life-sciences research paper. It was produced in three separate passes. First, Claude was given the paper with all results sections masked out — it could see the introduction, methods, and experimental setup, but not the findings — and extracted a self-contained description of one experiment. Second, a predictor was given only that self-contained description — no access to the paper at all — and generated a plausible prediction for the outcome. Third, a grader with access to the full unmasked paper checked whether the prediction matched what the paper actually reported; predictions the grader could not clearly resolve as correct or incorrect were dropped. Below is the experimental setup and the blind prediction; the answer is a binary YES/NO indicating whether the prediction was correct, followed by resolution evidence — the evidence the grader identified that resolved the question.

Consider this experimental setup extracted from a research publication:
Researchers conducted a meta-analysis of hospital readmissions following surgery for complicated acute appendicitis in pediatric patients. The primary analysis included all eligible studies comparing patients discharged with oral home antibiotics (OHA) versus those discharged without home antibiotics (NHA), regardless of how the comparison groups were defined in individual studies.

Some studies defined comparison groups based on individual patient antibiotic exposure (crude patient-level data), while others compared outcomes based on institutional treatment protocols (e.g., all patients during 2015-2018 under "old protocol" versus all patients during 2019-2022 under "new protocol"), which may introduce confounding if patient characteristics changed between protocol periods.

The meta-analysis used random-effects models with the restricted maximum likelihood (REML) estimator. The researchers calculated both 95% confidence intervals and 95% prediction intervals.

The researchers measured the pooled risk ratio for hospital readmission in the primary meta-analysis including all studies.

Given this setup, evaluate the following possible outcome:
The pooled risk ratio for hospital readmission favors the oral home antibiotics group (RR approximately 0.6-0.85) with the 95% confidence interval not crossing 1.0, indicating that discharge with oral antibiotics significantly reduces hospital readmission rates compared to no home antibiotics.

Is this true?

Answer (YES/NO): NO